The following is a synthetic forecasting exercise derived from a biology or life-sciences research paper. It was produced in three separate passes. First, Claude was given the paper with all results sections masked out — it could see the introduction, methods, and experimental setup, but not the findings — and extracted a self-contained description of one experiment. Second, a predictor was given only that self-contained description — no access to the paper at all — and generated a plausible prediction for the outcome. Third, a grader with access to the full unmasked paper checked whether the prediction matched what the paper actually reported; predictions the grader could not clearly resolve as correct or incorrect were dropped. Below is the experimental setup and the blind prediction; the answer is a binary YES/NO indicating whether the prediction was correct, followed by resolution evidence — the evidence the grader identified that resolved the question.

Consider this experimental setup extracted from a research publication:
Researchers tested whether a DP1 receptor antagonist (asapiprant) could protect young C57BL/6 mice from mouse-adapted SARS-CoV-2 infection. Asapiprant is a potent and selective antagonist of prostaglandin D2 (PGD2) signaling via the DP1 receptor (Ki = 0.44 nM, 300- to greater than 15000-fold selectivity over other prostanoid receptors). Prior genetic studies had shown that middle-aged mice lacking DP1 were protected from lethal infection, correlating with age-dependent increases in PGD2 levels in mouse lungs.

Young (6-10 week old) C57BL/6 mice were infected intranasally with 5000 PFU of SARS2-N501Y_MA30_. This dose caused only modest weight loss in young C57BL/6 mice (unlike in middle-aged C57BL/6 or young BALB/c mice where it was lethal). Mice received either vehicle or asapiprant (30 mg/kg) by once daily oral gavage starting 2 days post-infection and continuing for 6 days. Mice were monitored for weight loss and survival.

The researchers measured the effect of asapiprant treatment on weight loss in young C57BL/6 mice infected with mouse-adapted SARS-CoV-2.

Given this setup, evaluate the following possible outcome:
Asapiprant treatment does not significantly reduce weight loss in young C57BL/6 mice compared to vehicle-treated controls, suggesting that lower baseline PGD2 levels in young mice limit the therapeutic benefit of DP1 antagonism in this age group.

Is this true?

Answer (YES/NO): YES